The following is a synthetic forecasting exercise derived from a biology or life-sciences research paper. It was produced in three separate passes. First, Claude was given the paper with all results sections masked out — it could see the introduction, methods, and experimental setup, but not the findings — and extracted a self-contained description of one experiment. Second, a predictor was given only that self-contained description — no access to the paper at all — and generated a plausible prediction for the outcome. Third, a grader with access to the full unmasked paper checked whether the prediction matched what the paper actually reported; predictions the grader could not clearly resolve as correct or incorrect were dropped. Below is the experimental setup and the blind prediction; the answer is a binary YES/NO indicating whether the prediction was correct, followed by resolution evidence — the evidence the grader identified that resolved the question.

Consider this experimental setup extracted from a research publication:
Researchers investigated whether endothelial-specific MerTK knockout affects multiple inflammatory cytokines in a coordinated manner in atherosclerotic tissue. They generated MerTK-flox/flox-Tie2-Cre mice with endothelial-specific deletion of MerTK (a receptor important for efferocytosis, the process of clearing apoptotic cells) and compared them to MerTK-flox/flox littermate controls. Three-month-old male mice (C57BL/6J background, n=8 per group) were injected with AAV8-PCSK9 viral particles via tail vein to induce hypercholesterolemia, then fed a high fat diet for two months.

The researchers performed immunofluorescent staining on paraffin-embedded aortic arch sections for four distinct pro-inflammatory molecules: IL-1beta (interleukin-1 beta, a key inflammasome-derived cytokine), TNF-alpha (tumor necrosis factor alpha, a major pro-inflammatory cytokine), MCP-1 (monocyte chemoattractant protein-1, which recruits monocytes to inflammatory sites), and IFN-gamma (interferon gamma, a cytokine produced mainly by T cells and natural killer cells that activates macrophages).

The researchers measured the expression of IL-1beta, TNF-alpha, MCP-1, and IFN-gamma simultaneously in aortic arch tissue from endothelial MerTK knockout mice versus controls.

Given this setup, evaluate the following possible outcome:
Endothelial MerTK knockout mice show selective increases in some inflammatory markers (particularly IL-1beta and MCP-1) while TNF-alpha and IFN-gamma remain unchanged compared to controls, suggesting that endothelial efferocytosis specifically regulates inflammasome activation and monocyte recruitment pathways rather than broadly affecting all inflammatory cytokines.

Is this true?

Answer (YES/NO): NO